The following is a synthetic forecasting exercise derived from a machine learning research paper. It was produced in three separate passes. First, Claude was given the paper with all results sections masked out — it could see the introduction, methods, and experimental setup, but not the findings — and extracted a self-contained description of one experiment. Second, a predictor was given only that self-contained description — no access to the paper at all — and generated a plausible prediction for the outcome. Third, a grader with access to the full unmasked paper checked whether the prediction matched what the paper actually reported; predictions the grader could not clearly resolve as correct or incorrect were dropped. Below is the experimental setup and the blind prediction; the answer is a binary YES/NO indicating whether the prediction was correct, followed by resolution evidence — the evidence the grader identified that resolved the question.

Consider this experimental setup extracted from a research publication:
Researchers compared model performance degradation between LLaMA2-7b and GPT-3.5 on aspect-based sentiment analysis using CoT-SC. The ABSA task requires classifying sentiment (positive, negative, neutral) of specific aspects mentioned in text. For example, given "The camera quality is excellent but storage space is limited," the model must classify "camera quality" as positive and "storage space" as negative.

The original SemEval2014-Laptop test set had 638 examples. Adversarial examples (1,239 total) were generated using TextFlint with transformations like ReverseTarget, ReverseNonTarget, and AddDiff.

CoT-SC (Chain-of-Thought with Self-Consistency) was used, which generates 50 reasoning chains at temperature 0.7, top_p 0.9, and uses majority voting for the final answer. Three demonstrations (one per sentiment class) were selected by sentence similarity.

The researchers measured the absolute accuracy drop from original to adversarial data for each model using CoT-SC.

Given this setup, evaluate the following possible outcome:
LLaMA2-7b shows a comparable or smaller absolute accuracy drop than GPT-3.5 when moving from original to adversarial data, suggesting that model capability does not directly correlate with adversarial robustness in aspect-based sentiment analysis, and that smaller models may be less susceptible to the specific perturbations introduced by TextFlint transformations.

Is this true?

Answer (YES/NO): NO